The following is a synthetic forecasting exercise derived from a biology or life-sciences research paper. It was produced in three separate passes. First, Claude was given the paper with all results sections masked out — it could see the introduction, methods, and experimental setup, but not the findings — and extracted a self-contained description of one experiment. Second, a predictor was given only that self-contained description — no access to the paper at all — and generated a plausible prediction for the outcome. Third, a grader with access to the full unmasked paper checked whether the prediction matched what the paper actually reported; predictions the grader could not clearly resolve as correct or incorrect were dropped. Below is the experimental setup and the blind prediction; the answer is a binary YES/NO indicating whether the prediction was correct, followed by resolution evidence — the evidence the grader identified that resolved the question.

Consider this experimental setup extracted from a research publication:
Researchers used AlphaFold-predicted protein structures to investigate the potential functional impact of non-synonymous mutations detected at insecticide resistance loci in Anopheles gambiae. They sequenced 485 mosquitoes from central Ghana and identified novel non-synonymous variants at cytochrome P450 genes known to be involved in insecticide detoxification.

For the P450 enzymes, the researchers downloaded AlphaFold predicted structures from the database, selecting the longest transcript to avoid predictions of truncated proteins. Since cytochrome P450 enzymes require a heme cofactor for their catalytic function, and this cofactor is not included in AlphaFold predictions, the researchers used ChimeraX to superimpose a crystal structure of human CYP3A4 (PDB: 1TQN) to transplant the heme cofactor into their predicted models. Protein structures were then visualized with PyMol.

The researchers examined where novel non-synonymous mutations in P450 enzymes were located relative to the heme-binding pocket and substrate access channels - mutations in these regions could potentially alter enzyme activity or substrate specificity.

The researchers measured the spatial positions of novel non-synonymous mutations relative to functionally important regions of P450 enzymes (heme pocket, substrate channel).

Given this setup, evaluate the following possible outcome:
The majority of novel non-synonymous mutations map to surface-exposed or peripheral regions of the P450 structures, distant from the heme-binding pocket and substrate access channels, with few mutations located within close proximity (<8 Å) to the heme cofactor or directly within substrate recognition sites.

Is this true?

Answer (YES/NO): NO